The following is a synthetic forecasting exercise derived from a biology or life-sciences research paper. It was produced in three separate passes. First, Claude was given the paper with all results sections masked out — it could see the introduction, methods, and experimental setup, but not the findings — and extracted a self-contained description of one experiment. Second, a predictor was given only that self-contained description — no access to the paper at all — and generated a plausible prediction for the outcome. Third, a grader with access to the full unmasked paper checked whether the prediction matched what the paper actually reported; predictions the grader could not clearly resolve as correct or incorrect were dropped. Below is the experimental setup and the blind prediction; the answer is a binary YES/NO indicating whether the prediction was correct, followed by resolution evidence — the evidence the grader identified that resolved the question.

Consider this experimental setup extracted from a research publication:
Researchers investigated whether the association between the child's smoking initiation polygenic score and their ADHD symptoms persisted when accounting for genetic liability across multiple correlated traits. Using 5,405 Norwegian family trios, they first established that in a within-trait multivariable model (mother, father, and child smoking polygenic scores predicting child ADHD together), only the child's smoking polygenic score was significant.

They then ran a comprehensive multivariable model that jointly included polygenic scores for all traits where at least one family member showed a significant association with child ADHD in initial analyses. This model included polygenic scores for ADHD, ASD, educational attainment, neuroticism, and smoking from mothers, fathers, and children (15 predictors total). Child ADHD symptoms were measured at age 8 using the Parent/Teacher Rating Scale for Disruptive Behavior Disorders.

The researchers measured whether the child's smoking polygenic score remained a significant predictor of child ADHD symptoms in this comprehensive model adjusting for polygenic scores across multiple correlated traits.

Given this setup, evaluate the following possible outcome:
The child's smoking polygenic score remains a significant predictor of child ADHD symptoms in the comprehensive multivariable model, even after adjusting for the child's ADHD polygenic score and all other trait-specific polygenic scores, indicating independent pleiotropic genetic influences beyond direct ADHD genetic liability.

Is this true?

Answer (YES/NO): NO